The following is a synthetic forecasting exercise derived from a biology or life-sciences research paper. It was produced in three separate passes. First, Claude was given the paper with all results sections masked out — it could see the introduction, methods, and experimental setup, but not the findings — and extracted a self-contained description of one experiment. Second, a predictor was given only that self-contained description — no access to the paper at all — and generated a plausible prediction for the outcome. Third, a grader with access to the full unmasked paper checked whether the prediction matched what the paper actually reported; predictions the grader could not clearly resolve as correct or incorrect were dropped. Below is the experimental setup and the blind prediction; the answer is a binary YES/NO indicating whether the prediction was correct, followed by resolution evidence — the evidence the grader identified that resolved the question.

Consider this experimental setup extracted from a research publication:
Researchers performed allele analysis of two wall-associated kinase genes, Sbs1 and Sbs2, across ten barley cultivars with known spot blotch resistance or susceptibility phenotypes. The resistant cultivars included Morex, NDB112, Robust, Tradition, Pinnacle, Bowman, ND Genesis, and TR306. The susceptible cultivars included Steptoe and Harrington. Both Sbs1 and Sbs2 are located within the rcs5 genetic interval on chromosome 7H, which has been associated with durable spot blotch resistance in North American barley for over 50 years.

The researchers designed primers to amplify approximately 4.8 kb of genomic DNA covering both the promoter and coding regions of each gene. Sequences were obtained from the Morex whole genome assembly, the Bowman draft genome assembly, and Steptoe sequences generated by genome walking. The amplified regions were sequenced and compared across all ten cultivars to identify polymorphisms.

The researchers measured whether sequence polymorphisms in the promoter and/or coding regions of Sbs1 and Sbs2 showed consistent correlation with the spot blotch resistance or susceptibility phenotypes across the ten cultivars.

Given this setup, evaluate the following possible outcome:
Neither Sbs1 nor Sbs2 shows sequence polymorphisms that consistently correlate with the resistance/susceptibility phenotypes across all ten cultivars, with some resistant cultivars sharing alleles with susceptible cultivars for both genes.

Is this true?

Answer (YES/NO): NO